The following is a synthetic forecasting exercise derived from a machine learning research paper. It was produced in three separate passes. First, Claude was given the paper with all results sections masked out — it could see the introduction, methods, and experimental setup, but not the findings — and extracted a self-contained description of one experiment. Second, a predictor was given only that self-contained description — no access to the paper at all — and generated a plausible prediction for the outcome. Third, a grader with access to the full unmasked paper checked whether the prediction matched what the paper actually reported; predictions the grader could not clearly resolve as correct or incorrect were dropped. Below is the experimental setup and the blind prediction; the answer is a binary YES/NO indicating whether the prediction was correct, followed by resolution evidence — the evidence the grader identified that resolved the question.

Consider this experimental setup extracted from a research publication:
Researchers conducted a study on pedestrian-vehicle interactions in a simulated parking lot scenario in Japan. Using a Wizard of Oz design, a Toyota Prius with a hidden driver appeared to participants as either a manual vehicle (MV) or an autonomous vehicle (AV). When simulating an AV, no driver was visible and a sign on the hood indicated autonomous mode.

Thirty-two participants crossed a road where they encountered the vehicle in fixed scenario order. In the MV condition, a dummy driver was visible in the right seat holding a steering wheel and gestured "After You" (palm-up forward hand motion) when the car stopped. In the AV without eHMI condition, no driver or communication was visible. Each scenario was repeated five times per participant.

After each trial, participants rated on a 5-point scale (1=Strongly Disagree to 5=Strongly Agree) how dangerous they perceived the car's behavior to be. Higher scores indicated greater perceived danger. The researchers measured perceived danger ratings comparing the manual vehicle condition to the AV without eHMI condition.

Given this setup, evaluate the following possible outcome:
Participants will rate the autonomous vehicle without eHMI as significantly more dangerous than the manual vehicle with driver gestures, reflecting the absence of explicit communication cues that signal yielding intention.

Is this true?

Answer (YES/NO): YES